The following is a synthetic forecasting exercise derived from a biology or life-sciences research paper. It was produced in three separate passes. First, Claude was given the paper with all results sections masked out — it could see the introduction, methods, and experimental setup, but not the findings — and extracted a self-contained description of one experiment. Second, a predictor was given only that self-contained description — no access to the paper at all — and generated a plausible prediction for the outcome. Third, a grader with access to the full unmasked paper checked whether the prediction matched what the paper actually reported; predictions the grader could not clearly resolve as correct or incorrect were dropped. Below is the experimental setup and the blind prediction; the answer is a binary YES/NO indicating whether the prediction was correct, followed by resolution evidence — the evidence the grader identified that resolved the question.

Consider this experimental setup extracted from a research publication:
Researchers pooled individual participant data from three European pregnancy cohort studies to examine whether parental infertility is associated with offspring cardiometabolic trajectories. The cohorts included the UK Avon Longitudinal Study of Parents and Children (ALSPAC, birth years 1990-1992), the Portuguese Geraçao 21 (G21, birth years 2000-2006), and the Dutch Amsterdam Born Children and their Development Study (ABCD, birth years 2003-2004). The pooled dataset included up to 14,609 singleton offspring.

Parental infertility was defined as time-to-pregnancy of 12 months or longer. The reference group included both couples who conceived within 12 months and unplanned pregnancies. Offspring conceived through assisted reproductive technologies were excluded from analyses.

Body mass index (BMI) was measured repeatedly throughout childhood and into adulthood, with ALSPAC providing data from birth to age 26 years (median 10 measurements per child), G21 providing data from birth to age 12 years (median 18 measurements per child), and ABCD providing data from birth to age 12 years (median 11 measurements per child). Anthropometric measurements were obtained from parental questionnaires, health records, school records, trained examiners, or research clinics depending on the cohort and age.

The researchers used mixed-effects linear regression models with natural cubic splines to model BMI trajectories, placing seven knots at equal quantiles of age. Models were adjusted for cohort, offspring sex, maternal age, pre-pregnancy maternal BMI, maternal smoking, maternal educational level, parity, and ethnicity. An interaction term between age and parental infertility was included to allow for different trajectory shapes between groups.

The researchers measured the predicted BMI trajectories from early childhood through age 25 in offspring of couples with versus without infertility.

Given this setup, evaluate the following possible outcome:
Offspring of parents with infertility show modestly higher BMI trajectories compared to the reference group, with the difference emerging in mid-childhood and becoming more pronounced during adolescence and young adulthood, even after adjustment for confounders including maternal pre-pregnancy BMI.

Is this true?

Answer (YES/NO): NO